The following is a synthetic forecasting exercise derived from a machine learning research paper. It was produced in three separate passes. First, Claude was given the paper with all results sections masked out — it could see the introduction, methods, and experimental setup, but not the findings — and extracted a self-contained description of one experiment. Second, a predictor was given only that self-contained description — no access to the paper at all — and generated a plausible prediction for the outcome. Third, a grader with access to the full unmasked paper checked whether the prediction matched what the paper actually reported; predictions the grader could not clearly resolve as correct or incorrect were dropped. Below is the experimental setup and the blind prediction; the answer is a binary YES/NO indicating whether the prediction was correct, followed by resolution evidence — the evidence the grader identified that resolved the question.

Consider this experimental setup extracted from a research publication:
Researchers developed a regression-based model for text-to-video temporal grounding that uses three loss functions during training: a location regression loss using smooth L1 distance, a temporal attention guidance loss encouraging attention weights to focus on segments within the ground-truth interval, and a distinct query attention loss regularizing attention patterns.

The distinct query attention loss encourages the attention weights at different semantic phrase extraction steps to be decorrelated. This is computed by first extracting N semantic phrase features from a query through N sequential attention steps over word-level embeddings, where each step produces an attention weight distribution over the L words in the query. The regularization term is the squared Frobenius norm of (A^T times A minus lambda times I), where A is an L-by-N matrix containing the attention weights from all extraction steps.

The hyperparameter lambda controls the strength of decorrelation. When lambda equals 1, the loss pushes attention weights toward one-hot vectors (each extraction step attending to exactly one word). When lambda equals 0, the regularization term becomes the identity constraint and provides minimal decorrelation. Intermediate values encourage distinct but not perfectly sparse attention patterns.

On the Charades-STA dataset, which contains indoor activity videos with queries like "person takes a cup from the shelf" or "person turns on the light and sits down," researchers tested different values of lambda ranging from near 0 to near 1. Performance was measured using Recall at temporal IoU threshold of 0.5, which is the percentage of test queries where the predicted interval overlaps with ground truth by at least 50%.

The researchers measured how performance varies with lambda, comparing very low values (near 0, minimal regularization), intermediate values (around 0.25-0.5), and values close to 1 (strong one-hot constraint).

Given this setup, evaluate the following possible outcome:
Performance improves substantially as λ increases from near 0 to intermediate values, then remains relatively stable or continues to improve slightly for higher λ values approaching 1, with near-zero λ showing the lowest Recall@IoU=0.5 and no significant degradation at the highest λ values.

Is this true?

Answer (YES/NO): NO